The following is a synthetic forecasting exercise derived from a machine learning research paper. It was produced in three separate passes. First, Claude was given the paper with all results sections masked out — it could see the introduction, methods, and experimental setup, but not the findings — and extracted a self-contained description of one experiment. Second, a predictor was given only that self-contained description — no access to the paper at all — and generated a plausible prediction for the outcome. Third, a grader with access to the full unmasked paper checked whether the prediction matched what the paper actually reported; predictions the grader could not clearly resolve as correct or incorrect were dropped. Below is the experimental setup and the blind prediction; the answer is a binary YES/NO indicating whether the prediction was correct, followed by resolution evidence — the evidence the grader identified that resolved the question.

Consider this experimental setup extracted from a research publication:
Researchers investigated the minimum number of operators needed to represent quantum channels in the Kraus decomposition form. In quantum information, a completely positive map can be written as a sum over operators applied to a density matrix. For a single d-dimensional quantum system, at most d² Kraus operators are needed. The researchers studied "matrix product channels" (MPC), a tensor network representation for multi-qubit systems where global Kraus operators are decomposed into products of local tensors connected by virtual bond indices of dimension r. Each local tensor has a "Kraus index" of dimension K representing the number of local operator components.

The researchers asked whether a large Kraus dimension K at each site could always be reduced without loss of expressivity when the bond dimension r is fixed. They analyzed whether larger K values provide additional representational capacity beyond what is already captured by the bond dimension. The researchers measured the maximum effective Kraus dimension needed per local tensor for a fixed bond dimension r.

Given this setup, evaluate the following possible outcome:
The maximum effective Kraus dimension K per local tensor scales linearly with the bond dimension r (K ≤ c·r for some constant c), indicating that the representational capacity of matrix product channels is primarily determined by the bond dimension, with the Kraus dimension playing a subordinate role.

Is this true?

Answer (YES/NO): NO